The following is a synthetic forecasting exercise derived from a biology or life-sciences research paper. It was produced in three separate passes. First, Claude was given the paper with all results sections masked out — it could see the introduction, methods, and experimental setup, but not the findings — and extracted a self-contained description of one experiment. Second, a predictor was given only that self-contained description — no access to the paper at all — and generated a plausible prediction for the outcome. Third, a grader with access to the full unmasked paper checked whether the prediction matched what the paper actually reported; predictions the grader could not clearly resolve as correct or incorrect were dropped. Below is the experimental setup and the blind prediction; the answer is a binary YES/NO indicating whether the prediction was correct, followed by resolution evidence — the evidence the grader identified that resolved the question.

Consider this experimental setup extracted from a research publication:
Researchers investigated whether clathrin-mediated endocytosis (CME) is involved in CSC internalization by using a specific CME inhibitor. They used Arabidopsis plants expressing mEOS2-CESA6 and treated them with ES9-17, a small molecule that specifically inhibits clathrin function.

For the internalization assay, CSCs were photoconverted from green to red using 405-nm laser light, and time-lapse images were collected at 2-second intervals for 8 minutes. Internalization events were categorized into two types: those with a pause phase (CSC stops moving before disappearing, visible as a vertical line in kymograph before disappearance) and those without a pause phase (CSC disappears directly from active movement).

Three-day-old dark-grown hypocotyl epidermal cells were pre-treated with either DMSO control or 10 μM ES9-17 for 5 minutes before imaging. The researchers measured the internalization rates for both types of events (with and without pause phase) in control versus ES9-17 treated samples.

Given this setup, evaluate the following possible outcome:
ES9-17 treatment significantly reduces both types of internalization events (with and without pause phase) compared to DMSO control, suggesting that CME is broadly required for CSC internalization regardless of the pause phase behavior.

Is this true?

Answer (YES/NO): NO